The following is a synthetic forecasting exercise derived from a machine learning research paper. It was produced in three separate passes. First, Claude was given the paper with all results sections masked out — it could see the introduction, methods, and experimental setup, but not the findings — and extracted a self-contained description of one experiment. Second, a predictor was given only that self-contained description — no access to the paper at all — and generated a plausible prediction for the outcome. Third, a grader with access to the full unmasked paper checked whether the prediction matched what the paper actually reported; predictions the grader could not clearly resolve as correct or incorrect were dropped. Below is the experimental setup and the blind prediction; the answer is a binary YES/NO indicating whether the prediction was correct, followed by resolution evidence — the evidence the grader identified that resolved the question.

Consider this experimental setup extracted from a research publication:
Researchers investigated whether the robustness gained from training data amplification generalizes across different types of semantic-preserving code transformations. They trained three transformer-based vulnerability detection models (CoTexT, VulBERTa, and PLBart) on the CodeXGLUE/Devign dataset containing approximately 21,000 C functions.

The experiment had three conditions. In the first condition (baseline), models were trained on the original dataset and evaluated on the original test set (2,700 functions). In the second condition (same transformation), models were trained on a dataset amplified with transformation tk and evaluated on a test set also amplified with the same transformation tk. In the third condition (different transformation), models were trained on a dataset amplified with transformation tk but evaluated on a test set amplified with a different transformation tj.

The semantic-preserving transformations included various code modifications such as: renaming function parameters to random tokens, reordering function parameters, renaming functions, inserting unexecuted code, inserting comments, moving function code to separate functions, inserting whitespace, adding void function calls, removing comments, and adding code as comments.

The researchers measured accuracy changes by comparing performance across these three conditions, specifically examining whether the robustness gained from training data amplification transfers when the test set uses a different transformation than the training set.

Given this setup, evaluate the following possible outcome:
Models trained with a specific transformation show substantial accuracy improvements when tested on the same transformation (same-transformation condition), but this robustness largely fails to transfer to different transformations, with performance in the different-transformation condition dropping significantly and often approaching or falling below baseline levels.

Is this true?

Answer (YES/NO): YES